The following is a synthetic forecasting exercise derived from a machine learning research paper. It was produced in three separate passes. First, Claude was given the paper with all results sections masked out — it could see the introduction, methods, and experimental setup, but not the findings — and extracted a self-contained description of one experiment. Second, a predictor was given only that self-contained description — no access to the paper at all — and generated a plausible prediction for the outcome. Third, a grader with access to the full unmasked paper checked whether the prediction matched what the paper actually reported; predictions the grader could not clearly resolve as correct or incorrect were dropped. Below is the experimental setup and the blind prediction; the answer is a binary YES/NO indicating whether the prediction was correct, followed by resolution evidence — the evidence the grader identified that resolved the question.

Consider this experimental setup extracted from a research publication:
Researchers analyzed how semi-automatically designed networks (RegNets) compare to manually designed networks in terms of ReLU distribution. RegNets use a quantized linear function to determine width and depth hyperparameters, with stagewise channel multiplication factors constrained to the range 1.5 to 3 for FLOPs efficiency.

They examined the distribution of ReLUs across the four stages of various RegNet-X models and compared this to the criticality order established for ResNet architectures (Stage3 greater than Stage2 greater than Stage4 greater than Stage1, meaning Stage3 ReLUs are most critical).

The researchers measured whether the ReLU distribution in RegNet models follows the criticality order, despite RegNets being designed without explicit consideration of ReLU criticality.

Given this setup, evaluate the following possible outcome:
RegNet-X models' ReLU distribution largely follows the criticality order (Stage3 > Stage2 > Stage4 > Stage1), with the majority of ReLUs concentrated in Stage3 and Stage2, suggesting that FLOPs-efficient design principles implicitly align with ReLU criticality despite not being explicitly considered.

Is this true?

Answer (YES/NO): YES